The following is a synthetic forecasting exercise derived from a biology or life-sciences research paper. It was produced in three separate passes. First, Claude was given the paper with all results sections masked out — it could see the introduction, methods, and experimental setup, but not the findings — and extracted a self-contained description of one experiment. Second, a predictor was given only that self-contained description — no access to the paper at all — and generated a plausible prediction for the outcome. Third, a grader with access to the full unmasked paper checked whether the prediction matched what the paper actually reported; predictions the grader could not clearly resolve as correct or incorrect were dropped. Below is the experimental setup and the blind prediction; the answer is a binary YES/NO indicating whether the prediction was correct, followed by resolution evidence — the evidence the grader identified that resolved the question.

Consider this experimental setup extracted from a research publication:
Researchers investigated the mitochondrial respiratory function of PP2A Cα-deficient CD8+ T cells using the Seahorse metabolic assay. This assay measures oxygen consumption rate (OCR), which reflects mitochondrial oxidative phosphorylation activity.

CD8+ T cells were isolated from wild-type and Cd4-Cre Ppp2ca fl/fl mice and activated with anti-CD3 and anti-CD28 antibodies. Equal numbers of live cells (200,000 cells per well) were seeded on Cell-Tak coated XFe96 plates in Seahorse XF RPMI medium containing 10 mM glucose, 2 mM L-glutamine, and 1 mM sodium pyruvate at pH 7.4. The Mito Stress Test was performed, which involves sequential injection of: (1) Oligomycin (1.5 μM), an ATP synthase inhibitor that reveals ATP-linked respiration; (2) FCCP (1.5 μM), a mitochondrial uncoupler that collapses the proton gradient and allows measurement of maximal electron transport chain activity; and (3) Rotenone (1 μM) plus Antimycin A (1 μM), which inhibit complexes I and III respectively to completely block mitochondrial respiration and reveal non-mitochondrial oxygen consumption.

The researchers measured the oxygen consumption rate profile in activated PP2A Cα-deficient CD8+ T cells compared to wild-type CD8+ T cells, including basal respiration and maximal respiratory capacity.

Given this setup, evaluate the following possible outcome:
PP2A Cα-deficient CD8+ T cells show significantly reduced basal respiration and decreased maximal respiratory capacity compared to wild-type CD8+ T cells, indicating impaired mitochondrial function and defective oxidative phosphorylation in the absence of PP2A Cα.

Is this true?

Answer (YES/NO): NO